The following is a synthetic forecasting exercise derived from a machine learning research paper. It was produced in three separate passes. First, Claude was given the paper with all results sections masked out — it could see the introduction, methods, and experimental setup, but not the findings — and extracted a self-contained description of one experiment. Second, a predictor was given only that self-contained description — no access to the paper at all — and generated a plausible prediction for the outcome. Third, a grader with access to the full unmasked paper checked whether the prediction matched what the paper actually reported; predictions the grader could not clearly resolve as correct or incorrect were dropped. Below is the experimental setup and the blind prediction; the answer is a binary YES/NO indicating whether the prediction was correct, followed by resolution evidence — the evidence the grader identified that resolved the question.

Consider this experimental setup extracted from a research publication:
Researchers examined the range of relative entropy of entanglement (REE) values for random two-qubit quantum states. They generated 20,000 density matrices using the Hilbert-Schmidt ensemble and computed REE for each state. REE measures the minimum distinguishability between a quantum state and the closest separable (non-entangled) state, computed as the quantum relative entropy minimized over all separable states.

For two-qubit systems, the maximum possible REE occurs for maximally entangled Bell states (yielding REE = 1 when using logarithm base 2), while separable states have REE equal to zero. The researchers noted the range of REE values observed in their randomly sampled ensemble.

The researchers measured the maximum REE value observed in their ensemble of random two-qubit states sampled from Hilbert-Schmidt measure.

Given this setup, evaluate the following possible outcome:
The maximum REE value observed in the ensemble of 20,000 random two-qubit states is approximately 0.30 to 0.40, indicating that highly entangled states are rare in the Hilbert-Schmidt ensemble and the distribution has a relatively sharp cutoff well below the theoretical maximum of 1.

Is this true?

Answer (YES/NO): NO